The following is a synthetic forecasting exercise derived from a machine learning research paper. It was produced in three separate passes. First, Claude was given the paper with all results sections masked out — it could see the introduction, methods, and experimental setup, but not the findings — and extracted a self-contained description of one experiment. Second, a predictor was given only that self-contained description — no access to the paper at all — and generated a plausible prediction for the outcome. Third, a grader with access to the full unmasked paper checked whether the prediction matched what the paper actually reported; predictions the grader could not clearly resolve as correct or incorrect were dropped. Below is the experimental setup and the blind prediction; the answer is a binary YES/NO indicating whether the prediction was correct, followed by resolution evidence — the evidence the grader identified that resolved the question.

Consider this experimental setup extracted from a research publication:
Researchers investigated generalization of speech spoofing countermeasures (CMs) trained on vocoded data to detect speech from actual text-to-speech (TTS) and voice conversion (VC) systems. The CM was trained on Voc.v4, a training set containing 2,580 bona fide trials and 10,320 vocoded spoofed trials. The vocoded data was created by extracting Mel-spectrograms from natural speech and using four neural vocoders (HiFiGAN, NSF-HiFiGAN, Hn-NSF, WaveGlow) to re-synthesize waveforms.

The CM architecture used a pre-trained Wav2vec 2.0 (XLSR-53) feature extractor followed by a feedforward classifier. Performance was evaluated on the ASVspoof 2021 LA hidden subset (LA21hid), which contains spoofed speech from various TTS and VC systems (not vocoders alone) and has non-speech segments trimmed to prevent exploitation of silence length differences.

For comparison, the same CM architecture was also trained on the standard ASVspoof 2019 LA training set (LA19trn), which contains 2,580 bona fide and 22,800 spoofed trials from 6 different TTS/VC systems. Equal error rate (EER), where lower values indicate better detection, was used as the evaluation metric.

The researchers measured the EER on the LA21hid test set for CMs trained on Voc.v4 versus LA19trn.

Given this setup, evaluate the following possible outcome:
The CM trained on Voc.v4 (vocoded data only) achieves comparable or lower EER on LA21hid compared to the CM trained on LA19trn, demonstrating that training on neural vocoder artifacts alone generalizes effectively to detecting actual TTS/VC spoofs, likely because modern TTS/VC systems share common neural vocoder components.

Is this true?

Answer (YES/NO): YES